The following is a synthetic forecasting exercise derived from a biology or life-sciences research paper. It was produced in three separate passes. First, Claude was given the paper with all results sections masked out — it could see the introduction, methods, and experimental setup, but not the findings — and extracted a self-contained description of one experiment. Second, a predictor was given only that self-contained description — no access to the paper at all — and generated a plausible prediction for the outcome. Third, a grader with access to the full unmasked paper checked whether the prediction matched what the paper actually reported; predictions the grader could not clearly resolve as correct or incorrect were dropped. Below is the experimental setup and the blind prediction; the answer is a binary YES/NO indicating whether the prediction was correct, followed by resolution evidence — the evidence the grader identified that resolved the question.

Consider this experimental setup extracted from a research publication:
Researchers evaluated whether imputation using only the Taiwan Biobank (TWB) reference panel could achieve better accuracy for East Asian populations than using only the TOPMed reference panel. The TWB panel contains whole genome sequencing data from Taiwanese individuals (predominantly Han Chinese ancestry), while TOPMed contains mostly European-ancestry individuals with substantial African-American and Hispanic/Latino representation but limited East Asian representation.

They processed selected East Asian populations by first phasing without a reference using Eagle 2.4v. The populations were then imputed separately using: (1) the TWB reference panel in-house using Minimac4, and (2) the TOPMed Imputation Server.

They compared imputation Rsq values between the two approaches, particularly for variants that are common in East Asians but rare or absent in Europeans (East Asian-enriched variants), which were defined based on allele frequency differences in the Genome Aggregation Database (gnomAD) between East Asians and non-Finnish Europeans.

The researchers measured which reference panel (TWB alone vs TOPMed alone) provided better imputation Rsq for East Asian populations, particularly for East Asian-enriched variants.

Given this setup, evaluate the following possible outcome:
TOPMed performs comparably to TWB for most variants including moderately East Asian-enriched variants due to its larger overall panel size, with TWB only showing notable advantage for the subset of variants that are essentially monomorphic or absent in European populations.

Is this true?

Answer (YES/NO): NO